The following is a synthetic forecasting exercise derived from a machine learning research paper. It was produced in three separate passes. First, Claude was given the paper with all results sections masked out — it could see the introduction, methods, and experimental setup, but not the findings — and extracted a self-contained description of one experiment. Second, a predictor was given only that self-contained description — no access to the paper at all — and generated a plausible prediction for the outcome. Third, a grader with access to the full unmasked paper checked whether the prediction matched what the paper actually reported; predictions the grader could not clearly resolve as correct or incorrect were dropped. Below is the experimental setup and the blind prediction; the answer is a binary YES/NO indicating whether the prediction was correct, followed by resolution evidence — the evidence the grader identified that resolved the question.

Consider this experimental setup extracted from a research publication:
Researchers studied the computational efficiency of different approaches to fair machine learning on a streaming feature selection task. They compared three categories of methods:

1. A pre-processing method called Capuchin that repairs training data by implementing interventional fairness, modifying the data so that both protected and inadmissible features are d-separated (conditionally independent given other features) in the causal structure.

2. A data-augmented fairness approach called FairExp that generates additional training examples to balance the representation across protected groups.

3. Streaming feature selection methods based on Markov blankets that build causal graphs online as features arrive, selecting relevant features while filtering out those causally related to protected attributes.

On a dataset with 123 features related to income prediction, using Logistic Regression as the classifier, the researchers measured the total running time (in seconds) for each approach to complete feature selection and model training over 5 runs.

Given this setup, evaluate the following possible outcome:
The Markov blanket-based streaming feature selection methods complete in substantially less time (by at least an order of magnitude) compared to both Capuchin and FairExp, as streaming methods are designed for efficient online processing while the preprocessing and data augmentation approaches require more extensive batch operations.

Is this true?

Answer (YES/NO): YES